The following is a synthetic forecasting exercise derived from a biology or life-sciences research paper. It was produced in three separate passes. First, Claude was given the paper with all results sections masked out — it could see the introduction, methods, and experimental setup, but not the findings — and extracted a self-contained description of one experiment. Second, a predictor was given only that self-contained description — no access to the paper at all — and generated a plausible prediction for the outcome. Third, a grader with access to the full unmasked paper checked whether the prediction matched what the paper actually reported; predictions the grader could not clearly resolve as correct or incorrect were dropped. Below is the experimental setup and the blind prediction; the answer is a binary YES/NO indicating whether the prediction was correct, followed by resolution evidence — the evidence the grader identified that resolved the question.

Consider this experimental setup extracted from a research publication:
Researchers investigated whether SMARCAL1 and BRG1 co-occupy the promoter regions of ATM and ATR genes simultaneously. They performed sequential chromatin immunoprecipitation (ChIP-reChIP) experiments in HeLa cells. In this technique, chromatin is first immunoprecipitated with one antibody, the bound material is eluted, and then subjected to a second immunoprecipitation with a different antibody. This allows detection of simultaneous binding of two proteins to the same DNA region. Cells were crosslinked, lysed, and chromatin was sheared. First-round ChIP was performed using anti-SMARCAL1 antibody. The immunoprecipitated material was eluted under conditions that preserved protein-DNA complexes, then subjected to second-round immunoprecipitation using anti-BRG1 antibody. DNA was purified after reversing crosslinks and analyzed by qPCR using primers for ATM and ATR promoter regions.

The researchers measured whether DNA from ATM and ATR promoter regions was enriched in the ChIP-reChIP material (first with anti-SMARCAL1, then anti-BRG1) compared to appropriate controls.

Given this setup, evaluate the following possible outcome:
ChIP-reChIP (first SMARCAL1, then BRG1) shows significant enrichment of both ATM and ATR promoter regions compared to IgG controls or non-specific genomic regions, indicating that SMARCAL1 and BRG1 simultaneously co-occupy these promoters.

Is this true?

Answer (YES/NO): YES